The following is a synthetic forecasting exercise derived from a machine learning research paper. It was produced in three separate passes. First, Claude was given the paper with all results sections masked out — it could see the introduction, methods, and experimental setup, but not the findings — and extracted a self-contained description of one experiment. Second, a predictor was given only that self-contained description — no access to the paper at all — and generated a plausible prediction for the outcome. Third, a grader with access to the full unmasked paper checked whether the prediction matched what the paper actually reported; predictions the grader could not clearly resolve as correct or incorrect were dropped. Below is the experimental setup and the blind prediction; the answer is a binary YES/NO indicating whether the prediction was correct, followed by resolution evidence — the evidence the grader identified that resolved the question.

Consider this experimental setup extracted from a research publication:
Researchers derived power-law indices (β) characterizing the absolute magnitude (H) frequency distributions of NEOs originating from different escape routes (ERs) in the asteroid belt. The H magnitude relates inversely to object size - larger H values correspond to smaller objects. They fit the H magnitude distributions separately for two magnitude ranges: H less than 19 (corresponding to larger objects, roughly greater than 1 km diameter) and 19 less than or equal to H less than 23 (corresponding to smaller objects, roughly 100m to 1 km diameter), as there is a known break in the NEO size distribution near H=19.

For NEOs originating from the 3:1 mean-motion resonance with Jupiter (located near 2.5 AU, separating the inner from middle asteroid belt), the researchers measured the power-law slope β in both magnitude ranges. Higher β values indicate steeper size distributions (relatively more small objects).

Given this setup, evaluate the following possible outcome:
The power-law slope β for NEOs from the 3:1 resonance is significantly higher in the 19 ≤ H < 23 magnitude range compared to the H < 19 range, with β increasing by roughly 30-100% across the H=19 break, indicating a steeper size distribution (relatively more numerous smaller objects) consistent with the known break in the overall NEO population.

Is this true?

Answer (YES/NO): NO